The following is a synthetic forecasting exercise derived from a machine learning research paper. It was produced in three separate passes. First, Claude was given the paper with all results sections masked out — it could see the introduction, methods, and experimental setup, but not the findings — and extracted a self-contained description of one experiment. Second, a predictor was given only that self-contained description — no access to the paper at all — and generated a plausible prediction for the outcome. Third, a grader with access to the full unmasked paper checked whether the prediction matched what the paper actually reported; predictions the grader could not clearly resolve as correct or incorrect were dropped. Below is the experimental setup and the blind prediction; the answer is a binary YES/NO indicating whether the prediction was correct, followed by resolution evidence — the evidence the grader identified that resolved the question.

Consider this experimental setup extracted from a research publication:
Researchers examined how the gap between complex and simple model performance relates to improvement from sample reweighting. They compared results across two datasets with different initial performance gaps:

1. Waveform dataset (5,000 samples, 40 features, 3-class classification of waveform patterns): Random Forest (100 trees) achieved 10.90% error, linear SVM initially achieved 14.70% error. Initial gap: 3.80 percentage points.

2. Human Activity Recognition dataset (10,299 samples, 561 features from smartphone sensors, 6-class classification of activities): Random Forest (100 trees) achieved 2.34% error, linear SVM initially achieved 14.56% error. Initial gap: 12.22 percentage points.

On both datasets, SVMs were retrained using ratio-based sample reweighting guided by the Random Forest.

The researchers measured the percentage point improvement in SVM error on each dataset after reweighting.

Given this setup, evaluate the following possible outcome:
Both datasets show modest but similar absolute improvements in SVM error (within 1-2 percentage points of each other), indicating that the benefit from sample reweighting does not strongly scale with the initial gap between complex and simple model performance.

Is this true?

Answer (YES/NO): YES